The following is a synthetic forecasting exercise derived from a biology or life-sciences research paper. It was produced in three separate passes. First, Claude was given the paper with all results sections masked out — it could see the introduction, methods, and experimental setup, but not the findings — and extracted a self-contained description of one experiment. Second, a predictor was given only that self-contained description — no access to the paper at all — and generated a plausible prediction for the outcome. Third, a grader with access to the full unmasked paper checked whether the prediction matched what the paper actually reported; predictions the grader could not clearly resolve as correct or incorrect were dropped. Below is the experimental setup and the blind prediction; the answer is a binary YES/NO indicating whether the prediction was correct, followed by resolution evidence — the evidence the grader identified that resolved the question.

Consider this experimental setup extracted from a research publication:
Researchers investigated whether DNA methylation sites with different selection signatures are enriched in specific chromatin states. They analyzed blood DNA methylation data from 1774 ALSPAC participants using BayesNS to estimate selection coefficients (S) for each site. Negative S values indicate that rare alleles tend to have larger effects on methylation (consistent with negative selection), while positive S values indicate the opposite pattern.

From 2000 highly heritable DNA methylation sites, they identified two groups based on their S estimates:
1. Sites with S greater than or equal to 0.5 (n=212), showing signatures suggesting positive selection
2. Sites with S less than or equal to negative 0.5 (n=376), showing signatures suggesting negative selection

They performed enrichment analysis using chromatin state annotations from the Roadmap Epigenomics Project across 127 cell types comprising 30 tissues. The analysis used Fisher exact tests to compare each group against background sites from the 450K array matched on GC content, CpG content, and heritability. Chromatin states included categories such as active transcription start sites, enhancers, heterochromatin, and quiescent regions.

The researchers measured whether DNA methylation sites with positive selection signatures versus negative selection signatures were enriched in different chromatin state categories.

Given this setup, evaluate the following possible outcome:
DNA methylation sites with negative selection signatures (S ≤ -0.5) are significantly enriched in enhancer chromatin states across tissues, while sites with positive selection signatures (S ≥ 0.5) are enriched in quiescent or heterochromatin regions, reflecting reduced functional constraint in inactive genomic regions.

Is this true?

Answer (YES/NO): NO